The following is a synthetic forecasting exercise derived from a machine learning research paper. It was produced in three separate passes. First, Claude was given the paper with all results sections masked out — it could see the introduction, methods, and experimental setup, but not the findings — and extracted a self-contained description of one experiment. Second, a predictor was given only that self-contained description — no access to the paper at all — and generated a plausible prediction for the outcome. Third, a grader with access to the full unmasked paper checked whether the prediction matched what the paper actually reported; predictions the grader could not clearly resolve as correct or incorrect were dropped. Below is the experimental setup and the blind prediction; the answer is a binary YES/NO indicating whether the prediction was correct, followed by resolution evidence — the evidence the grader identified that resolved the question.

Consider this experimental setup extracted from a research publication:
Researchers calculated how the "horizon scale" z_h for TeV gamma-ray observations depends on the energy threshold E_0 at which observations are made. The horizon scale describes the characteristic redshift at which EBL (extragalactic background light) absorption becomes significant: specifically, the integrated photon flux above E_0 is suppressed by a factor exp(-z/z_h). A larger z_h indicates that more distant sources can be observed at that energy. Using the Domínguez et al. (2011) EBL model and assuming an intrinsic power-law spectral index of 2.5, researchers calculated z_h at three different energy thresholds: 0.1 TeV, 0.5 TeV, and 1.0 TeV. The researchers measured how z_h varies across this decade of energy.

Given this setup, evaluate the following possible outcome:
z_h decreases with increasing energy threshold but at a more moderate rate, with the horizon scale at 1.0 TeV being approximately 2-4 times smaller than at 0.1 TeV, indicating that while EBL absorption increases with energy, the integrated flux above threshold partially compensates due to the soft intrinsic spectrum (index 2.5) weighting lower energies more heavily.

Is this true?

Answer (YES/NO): NO